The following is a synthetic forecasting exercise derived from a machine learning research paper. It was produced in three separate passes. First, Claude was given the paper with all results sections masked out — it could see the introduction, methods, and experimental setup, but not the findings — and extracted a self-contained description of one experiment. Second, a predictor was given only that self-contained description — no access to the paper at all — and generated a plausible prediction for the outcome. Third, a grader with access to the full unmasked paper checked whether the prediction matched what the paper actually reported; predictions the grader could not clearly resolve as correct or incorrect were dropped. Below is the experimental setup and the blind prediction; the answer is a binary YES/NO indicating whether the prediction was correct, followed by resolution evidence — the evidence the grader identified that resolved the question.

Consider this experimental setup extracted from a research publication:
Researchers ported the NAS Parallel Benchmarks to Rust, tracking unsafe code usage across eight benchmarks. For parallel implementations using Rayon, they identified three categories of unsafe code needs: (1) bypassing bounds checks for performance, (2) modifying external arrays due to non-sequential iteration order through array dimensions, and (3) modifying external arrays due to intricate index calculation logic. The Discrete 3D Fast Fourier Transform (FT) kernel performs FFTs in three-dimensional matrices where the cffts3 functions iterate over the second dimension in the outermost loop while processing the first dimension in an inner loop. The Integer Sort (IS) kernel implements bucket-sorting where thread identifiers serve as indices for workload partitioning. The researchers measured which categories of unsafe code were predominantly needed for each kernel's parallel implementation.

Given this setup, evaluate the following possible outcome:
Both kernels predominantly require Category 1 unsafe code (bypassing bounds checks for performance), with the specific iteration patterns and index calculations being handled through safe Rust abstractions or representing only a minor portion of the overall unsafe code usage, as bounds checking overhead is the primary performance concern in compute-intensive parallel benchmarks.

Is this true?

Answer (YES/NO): NO